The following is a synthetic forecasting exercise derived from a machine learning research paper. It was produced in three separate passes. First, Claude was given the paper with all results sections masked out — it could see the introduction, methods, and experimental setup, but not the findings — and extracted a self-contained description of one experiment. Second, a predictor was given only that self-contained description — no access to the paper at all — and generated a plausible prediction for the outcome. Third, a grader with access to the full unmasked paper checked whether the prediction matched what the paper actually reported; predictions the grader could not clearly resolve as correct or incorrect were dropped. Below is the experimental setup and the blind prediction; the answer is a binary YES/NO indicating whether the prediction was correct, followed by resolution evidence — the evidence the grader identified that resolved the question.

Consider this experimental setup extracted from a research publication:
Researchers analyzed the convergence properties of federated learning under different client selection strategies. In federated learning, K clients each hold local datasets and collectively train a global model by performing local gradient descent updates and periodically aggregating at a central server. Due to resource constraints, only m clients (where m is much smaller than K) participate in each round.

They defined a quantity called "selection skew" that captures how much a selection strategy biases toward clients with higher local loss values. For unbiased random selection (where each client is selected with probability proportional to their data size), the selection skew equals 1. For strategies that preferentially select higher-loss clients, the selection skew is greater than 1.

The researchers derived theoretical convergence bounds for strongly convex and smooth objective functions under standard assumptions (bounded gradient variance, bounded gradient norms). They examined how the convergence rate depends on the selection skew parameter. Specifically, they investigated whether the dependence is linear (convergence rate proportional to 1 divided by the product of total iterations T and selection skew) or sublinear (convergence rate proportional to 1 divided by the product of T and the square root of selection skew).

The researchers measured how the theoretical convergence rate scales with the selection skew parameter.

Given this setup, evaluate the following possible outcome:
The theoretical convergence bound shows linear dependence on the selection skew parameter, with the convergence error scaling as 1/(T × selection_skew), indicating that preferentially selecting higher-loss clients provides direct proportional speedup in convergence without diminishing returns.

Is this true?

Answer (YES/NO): YES